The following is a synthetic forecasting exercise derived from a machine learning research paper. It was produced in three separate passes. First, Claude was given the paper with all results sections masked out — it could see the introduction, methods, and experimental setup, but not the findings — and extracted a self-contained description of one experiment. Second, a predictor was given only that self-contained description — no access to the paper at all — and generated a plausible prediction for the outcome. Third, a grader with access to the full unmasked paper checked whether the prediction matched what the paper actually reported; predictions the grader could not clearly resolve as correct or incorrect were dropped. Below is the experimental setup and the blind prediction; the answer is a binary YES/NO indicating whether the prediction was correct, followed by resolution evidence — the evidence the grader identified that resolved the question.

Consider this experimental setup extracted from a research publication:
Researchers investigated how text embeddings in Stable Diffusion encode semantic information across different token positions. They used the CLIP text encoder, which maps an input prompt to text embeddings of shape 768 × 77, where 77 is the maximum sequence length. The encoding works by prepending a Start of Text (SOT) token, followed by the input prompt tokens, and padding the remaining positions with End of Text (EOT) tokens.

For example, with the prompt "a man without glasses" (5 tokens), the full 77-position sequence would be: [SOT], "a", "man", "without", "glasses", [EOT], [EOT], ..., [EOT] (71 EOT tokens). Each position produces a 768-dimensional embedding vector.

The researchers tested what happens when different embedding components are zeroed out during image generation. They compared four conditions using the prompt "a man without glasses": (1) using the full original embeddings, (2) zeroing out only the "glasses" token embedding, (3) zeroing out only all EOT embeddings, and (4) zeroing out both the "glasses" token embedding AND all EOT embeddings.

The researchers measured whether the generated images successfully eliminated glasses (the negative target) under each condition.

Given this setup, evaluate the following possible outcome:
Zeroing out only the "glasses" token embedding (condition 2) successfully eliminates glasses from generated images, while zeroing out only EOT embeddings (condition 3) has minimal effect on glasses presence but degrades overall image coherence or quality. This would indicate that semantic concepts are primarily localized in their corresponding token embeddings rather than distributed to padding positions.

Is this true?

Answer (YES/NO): NO